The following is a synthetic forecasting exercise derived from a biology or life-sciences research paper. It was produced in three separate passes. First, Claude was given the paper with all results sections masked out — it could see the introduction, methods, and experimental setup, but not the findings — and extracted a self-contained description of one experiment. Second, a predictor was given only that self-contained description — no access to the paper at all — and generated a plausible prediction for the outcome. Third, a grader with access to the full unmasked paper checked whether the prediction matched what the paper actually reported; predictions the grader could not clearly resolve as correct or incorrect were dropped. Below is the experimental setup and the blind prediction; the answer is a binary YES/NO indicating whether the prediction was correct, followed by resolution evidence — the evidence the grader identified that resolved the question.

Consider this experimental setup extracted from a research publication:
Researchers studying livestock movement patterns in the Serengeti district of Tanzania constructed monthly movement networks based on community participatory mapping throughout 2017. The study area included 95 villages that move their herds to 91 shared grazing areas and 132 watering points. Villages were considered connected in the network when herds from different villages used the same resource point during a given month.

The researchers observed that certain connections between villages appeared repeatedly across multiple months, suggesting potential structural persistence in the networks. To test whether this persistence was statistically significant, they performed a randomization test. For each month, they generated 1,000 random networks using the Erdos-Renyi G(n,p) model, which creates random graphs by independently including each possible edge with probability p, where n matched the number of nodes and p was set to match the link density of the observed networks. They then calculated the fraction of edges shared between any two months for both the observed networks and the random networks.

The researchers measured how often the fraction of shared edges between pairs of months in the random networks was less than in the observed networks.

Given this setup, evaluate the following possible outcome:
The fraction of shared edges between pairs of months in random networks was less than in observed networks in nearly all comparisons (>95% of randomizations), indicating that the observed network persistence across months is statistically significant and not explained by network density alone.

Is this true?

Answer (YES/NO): YES